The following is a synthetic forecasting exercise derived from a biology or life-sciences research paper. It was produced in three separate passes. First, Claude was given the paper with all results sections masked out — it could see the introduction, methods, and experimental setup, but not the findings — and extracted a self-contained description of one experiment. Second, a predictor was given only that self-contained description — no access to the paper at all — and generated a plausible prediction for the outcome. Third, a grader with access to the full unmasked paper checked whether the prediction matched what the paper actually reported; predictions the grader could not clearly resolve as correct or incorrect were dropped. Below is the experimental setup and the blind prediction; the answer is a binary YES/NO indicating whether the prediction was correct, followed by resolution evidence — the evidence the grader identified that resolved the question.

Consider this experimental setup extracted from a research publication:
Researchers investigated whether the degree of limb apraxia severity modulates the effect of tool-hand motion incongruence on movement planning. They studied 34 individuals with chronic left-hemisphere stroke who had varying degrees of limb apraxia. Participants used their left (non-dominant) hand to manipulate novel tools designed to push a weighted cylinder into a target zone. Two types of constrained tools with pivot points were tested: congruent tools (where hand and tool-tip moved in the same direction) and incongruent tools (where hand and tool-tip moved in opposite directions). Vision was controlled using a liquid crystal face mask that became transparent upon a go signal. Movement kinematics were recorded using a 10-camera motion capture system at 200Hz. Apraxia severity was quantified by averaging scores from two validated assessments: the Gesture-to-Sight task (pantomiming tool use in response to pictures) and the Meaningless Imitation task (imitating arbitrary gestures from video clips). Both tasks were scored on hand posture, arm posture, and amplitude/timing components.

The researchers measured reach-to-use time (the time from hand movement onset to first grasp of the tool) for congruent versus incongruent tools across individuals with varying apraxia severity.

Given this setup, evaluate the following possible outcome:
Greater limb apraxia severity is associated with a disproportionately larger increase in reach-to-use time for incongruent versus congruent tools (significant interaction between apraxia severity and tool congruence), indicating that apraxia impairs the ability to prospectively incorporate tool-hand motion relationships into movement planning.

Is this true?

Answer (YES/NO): YES